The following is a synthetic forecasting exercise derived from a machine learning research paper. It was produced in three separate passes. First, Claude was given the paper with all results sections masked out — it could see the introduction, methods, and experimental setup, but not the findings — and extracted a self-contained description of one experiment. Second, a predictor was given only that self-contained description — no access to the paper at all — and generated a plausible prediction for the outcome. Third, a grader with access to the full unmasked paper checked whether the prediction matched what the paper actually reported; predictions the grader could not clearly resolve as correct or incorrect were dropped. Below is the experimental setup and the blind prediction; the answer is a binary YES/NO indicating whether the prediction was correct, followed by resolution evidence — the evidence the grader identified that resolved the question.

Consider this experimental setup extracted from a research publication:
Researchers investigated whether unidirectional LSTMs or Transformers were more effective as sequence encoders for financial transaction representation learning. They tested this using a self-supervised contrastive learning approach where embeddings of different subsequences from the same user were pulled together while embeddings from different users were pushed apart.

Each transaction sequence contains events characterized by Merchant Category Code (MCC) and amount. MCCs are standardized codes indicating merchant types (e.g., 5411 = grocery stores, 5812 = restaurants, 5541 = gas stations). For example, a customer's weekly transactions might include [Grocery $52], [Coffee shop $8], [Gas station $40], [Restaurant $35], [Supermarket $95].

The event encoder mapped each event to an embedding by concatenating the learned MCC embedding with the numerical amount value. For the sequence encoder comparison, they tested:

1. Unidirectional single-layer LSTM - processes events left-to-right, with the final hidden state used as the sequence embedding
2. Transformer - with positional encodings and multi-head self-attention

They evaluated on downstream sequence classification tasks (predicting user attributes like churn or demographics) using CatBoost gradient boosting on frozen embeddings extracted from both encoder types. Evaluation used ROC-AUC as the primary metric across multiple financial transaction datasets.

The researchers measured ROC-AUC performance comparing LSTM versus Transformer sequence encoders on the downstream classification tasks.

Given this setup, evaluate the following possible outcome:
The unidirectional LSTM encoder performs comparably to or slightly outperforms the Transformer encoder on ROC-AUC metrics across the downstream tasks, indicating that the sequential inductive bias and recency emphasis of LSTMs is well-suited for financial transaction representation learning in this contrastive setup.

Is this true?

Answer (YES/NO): YES